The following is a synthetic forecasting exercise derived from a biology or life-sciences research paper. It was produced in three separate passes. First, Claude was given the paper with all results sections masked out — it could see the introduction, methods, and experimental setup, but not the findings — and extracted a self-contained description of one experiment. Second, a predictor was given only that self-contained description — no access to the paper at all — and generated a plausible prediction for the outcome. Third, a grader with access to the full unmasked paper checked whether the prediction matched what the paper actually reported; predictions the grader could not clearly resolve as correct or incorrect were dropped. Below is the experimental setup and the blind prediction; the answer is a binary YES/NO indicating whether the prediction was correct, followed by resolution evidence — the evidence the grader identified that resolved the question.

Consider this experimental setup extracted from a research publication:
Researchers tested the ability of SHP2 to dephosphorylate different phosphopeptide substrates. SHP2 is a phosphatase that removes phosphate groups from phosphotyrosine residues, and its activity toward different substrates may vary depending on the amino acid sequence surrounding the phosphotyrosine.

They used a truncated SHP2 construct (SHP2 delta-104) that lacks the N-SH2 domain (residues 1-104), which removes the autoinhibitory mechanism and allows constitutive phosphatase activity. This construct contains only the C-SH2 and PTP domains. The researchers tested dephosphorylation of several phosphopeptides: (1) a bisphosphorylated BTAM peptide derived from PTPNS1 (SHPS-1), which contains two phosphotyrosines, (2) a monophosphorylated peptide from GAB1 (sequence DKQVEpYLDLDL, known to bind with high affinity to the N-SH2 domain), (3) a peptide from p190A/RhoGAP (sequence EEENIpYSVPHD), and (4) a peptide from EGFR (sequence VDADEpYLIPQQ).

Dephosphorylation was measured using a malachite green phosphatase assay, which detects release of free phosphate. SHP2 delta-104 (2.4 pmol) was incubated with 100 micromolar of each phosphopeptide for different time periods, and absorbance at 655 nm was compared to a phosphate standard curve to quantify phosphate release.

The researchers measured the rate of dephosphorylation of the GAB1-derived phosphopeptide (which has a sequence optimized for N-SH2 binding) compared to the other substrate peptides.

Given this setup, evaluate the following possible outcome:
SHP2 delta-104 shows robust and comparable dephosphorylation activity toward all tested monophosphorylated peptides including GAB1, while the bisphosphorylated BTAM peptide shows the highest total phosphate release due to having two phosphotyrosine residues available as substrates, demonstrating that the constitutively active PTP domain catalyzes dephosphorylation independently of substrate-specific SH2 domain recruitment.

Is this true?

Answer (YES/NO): NO